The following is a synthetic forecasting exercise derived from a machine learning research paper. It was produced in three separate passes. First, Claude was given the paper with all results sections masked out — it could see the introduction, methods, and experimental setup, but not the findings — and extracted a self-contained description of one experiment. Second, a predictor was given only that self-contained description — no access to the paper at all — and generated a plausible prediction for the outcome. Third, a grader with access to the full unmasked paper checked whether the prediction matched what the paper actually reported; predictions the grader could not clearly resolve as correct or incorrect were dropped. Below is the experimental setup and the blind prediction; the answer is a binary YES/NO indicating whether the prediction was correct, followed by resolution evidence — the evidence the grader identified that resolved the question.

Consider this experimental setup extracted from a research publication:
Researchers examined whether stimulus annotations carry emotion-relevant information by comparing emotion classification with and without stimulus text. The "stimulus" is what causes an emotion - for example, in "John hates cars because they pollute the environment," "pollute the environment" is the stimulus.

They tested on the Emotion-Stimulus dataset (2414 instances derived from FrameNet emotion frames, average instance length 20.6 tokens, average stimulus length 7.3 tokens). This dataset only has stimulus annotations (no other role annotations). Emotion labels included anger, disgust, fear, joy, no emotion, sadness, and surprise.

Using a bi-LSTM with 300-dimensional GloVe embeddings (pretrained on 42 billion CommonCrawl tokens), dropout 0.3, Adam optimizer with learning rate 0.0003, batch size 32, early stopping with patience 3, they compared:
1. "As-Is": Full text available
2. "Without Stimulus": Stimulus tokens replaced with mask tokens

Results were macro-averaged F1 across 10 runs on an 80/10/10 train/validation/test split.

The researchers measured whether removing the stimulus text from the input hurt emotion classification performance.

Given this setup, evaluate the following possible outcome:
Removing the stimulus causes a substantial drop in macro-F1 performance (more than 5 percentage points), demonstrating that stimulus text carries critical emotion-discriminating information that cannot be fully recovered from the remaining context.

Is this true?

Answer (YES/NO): NO